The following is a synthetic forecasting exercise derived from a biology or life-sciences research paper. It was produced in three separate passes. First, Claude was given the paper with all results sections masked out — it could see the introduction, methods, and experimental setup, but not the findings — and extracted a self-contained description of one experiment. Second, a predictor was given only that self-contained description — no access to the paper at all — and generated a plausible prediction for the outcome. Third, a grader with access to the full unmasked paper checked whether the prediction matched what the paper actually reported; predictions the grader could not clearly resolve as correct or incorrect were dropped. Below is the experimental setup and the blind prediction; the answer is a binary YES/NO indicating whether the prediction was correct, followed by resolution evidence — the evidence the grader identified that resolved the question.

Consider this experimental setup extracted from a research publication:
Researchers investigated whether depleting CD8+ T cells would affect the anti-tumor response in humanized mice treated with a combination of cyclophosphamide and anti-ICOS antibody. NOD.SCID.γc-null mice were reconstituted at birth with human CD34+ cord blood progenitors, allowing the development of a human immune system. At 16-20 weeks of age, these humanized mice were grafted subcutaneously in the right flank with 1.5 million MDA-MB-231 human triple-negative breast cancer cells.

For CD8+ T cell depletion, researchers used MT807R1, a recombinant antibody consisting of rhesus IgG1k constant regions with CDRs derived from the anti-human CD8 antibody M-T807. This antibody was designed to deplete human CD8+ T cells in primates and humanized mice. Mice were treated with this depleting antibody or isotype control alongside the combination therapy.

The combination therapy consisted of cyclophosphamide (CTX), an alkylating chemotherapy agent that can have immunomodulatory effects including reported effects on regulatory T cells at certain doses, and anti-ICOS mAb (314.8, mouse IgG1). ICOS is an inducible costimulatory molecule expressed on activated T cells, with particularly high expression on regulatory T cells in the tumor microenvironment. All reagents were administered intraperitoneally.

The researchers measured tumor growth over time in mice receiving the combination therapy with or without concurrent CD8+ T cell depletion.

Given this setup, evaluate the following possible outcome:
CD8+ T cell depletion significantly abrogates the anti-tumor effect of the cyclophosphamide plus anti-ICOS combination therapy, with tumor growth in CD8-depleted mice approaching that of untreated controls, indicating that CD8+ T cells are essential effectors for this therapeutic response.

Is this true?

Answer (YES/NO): NO